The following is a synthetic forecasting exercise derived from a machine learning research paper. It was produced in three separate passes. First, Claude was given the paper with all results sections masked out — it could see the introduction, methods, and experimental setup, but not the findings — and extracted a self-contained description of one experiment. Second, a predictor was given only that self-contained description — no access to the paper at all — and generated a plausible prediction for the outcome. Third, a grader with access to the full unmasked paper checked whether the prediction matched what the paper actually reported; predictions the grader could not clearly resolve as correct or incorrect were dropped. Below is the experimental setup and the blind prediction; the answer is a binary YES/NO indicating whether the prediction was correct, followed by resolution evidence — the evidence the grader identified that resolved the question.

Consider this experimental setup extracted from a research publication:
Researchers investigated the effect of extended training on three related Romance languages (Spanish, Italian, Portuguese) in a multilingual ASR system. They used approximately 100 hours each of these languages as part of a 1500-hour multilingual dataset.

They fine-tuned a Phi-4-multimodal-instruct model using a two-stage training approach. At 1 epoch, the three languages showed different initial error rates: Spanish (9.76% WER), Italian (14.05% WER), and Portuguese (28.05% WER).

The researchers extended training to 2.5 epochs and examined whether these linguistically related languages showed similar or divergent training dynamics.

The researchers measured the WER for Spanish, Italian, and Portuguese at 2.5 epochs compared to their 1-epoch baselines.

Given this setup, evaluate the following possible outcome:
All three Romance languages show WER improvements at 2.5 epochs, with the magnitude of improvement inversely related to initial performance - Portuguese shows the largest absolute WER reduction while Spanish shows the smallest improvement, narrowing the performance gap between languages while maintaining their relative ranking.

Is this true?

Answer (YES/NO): NO